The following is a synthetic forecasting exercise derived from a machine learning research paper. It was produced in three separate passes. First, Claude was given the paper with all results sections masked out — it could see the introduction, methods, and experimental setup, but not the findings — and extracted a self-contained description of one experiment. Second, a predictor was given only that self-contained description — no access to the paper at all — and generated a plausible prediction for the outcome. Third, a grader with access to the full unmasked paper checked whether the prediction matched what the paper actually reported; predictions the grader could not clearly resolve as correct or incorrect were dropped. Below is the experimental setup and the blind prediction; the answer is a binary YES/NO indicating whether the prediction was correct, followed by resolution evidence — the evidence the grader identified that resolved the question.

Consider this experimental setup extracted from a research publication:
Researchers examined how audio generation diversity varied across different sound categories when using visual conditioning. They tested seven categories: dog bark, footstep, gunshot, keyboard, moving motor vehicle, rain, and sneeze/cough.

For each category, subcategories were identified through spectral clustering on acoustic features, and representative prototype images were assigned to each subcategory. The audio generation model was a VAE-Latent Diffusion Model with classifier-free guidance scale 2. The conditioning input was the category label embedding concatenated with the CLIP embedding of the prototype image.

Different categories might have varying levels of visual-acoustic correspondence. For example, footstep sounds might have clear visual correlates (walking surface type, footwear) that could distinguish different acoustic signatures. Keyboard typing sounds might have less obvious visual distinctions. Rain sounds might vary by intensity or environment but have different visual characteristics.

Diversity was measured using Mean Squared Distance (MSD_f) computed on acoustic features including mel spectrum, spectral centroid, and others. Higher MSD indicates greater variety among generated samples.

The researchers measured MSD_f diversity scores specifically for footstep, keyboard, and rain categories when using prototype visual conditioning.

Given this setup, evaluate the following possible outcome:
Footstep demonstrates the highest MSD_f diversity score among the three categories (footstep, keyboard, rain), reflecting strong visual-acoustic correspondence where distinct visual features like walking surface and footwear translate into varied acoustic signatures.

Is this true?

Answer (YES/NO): NO